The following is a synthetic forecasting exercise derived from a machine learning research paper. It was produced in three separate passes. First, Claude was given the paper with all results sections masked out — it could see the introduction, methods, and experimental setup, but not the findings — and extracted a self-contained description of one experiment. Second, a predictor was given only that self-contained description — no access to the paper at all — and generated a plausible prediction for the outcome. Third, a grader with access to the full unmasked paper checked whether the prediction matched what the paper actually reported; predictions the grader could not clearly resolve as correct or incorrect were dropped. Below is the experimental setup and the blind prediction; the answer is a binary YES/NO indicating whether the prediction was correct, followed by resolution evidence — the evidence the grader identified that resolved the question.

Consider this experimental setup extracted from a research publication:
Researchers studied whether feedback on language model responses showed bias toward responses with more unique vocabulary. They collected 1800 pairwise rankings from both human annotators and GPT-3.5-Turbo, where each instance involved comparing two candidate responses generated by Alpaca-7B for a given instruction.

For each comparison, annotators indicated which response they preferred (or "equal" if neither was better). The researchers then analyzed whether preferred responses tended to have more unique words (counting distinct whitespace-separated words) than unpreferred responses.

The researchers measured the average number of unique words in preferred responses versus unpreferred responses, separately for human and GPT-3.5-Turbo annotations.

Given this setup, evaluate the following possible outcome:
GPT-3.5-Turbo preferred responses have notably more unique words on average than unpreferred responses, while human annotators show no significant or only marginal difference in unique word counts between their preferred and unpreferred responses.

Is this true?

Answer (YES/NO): NO